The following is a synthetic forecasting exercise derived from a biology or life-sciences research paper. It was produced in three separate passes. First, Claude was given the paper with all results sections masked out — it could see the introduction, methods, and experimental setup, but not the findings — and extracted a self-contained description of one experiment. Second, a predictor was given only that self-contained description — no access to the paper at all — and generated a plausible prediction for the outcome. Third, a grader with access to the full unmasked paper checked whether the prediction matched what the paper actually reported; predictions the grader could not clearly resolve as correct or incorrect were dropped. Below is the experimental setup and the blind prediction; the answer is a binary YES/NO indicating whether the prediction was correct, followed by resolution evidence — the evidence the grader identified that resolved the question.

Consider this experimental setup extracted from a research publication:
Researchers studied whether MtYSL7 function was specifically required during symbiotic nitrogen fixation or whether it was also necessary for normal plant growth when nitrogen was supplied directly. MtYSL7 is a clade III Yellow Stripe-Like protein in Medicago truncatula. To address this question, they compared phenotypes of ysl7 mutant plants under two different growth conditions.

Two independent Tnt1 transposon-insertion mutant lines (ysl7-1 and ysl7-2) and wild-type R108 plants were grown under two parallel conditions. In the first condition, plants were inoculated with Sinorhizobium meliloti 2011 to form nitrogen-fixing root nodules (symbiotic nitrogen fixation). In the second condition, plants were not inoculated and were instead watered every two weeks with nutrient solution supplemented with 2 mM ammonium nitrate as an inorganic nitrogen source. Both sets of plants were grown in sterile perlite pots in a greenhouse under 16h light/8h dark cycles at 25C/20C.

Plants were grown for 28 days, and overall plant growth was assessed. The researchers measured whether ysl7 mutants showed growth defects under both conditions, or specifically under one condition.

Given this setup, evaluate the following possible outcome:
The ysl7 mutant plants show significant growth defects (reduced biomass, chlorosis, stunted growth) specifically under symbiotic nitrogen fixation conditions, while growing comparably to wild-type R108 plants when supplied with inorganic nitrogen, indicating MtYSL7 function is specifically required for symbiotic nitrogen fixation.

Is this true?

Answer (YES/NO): NO